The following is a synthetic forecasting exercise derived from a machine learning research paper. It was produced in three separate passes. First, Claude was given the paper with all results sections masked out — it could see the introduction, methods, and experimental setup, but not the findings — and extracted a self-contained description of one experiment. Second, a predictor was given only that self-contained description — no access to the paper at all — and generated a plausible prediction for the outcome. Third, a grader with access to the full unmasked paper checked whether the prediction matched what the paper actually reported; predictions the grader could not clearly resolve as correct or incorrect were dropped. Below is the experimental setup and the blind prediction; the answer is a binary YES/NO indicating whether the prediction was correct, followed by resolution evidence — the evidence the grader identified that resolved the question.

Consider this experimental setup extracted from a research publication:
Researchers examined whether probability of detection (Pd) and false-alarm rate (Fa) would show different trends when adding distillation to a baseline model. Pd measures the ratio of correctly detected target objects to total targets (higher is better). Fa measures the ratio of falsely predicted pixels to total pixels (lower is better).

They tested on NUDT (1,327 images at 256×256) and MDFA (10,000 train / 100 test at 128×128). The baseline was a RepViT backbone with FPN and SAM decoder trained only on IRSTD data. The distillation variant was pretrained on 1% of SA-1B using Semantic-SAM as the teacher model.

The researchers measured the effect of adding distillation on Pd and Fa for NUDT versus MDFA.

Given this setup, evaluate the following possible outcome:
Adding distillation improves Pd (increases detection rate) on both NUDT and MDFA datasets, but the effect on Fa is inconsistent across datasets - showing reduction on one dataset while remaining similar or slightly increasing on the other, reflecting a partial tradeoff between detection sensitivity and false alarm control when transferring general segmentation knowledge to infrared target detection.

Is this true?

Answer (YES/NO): NO